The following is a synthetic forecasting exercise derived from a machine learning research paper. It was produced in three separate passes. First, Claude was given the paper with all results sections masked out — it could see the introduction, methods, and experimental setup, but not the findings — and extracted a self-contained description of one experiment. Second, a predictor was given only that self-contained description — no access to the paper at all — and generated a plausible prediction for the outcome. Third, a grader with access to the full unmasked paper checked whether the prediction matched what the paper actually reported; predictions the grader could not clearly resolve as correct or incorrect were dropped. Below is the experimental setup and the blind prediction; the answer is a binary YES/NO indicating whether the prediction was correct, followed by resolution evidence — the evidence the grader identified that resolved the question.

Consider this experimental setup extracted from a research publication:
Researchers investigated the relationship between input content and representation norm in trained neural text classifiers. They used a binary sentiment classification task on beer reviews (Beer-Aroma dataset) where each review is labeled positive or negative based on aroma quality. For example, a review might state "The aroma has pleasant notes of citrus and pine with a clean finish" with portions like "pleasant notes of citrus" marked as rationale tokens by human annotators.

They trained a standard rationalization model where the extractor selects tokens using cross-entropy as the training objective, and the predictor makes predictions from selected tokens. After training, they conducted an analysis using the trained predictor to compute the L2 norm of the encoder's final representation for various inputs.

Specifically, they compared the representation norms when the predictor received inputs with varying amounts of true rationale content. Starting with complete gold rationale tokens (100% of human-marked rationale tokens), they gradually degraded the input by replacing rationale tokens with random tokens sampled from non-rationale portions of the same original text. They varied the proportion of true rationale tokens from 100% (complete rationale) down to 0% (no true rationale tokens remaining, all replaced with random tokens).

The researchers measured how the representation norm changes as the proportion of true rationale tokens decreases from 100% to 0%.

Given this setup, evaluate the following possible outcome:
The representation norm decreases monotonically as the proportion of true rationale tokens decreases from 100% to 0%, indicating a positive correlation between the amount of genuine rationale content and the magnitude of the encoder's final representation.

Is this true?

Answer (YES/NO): YES